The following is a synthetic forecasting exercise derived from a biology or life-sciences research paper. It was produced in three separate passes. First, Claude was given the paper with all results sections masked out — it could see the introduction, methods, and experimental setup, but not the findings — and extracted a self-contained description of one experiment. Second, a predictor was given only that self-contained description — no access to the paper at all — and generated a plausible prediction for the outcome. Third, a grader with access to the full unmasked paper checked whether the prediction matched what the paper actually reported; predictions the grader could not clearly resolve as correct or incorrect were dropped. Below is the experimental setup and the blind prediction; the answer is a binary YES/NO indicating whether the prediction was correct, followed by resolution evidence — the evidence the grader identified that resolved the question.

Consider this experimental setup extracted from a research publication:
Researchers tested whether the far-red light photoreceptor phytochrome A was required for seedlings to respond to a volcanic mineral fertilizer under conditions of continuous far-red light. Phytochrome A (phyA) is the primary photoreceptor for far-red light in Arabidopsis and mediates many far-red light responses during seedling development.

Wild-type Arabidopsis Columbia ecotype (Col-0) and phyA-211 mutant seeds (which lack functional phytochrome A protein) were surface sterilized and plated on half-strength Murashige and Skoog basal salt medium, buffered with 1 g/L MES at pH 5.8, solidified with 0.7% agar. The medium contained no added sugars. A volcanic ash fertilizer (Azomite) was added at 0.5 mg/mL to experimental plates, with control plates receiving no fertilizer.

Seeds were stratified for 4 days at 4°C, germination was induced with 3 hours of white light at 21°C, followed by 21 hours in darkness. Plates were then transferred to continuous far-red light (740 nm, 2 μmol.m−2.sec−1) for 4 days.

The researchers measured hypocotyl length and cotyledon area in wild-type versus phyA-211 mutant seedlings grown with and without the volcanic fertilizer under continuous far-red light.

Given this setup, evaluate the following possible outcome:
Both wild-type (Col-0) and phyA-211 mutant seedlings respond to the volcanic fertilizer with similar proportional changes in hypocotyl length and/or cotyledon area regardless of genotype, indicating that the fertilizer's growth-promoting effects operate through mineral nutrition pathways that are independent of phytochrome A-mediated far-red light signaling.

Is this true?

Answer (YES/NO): NO